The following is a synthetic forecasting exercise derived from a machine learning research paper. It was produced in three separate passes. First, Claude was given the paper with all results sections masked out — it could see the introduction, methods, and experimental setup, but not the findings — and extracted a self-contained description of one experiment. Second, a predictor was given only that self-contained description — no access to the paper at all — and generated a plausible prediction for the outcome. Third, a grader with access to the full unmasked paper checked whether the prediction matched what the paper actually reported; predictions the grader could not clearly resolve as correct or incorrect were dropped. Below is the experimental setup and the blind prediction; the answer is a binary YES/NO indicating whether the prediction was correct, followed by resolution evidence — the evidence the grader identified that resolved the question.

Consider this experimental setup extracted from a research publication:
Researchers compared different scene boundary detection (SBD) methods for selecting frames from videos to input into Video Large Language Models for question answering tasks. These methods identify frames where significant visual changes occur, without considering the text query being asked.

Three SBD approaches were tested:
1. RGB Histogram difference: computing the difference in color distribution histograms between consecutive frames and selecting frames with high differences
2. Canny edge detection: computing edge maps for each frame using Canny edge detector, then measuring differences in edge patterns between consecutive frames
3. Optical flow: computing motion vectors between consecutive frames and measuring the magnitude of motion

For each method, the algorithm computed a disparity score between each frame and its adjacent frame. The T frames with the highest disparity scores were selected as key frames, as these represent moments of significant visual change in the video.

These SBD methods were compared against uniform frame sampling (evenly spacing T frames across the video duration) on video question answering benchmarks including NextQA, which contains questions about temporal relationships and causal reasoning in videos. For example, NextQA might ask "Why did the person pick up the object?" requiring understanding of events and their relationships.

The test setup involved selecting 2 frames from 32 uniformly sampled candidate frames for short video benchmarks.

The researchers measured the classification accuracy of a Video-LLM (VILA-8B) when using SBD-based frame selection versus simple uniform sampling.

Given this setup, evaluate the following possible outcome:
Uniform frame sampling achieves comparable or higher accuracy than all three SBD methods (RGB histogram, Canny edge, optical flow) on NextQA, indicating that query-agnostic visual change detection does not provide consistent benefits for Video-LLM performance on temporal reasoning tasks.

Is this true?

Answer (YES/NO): YES